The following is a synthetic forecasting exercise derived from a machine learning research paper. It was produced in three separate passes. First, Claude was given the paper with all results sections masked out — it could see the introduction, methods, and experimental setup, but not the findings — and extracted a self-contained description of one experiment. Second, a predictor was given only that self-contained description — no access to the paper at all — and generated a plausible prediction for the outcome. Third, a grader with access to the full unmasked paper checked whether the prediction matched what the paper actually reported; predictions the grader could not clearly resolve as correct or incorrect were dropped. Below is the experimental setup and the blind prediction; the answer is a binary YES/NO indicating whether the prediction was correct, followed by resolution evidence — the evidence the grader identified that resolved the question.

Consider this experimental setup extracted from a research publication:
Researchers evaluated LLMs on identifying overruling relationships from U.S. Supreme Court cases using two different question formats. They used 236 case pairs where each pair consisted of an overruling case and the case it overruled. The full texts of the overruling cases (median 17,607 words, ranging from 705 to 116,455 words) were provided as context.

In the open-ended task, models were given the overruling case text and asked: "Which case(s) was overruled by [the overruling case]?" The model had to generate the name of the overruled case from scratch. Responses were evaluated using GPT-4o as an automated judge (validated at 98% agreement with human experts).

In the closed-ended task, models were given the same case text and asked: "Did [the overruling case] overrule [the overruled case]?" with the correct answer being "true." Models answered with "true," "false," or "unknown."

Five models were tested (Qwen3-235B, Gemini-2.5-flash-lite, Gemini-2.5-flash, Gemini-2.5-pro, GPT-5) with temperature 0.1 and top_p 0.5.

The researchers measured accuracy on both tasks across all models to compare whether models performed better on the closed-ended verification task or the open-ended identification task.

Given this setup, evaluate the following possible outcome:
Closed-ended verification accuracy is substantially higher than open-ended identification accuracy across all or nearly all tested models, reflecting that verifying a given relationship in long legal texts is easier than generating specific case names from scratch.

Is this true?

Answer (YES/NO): NO